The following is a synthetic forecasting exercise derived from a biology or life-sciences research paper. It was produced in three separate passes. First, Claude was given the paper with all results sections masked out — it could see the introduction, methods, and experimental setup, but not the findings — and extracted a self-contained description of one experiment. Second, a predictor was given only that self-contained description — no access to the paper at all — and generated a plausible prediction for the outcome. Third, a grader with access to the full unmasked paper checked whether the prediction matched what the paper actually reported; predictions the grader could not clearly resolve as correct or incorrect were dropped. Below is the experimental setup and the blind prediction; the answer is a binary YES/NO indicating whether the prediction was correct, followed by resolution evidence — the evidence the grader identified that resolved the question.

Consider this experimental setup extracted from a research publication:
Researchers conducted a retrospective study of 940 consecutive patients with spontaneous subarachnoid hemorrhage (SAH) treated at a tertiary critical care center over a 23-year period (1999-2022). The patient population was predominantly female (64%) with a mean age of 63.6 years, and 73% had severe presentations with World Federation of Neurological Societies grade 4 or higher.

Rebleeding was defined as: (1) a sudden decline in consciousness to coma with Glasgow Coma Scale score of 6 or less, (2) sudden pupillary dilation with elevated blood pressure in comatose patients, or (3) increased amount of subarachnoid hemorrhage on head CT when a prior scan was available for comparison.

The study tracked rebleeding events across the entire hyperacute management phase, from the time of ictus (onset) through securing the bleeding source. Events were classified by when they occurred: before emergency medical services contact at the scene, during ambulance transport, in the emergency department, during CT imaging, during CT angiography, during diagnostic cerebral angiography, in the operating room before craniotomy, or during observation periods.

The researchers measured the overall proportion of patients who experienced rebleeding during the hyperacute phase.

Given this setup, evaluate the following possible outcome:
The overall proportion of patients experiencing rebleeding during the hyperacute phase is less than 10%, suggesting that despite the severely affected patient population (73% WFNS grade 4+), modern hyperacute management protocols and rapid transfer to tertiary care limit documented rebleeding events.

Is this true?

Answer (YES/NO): NO